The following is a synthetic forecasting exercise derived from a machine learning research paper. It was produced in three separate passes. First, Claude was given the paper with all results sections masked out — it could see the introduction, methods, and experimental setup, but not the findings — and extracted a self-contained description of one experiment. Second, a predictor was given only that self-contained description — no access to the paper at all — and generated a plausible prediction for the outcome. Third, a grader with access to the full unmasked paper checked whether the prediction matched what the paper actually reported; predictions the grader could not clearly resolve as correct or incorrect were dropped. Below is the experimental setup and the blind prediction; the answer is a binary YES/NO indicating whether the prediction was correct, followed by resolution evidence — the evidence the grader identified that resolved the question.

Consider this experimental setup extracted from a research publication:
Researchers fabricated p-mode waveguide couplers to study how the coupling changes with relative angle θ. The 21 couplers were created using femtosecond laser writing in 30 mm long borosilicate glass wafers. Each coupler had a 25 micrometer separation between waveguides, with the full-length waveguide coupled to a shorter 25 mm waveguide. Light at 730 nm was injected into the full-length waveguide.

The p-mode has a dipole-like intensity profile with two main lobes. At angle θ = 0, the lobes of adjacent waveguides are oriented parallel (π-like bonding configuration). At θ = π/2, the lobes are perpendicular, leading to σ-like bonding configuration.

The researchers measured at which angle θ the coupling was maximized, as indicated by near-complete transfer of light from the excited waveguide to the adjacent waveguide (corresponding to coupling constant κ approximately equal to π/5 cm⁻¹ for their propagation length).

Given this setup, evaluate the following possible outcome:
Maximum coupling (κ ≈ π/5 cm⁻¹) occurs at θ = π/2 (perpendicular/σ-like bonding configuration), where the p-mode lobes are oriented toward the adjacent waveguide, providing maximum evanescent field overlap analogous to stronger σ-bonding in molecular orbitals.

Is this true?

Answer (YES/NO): NO